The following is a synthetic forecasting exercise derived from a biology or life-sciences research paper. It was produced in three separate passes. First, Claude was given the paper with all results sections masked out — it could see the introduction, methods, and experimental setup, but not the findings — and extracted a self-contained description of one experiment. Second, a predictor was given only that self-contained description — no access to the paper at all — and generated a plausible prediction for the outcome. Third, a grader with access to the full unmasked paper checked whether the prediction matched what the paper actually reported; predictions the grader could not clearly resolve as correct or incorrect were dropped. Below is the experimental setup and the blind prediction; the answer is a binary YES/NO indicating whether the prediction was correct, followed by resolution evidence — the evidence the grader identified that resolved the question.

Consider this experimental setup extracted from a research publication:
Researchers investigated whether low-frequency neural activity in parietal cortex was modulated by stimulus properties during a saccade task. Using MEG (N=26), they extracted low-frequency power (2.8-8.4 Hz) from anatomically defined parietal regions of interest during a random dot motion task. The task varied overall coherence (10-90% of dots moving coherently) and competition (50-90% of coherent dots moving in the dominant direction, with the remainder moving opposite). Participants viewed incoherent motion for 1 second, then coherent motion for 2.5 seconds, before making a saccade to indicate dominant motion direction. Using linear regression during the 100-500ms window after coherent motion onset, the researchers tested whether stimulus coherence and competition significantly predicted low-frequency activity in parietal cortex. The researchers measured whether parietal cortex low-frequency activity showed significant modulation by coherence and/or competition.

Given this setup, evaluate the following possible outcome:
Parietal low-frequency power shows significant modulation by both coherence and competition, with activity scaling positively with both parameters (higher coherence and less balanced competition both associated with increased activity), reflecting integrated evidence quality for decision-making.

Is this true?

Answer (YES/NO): NO